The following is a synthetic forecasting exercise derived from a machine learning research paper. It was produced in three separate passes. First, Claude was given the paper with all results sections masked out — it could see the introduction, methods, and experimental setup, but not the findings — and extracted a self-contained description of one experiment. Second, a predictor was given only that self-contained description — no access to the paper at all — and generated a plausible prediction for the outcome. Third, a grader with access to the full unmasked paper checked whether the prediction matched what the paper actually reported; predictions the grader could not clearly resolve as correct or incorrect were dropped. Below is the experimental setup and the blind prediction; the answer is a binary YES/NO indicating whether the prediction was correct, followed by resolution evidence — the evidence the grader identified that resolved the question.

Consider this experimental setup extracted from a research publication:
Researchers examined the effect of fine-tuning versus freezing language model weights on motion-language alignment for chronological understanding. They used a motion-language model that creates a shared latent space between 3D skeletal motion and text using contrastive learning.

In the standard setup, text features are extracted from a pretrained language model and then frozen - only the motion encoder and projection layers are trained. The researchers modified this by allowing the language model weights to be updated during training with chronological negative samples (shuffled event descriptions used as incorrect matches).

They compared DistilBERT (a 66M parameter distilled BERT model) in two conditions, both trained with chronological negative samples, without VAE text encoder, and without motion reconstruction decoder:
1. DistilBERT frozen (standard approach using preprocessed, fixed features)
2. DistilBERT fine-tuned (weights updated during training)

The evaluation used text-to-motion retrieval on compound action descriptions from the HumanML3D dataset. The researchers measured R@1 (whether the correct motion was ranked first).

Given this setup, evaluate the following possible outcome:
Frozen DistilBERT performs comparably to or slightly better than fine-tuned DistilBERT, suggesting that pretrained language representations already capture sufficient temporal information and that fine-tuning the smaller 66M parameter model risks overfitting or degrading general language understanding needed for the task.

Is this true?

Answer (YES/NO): NO